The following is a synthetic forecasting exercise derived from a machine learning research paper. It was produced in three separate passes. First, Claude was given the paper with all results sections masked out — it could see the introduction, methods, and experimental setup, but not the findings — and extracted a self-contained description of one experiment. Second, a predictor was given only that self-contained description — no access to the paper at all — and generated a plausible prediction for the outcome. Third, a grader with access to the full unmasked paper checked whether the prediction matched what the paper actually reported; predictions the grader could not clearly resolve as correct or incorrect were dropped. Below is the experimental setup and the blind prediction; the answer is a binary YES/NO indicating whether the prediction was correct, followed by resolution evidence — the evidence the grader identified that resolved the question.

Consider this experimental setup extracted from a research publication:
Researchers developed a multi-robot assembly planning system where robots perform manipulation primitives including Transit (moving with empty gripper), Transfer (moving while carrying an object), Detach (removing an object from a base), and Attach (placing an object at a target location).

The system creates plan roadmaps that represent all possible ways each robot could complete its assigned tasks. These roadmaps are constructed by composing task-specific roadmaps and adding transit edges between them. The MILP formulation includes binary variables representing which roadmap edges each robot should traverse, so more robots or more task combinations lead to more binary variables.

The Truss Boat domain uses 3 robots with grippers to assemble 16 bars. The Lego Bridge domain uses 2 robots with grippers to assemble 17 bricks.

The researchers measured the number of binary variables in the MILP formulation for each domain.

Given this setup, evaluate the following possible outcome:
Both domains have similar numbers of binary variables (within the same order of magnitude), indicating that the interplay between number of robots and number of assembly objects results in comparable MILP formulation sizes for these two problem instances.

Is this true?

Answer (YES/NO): NO